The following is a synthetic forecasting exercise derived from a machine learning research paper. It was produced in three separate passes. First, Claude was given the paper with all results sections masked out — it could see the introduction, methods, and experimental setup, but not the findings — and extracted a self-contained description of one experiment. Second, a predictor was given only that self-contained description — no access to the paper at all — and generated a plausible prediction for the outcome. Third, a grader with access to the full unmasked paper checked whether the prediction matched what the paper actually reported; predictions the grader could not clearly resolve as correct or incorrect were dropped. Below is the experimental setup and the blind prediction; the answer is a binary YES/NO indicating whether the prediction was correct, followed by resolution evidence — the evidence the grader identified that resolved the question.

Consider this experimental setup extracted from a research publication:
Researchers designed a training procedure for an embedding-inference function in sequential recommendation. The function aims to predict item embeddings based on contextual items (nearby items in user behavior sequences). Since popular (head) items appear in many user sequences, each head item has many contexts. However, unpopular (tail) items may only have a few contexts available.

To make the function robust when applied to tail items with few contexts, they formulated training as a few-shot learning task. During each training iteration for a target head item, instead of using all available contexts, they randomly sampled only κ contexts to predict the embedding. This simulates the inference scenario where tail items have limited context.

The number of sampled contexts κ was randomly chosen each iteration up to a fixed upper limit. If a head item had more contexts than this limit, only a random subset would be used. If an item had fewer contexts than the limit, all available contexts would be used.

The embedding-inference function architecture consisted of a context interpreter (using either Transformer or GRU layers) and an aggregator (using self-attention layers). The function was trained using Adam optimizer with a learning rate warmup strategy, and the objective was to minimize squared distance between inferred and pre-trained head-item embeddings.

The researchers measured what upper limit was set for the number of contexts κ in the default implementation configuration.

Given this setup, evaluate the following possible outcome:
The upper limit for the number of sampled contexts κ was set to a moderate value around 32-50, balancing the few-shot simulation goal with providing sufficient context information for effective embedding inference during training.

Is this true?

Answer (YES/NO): NO